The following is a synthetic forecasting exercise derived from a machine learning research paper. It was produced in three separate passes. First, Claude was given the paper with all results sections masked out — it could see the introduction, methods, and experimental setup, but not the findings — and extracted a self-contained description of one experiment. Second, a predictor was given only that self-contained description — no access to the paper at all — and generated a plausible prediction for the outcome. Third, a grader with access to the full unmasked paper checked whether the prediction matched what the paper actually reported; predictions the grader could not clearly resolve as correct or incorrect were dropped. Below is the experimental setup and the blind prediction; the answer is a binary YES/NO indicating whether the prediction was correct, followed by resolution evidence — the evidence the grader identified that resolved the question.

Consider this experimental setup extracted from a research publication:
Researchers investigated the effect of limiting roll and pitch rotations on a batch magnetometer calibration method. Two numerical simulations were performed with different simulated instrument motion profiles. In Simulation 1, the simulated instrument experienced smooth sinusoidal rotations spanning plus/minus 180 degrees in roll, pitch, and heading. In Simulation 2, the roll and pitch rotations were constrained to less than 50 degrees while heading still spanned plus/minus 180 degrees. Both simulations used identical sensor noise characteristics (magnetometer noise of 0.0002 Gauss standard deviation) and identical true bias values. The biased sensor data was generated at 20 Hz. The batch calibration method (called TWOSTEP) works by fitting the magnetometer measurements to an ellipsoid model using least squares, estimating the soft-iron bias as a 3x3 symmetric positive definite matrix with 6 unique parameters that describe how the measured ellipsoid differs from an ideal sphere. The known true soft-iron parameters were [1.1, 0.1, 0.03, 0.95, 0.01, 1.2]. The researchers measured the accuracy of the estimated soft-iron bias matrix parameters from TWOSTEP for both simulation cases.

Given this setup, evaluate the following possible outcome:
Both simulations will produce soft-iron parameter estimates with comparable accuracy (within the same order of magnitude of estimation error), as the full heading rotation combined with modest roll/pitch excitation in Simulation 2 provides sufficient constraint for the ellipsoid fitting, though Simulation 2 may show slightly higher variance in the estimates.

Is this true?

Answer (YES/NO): NO